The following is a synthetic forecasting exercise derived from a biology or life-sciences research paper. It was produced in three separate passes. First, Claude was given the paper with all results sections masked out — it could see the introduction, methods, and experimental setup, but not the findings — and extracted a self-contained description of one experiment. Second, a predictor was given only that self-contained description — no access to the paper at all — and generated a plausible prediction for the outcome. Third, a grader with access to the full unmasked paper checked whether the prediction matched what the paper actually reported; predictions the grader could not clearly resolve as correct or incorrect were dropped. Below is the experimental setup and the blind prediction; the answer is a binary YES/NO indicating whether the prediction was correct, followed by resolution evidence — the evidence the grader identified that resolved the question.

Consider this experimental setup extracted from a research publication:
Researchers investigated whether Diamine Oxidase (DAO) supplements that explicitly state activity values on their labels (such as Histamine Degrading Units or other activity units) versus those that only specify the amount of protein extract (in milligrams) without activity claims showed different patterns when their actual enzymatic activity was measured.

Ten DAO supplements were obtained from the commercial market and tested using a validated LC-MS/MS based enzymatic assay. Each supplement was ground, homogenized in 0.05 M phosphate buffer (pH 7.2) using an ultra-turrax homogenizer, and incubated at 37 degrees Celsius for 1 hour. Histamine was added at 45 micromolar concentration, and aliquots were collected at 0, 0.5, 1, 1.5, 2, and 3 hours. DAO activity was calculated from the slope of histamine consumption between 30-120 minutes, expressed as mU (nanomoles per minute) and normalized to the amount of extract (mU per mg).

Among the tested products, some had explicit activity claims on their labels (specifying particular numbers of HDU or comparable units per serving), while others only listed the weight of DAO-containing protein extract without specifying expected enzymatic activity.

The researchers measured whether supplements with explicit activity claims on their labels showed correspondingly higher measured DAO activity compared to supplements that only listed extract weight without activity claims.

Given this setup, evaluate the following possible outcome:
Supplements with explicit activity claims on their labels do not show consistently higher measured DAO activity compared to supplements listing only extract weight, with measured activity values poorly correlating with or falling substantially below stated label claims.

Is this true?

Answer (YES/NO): YES